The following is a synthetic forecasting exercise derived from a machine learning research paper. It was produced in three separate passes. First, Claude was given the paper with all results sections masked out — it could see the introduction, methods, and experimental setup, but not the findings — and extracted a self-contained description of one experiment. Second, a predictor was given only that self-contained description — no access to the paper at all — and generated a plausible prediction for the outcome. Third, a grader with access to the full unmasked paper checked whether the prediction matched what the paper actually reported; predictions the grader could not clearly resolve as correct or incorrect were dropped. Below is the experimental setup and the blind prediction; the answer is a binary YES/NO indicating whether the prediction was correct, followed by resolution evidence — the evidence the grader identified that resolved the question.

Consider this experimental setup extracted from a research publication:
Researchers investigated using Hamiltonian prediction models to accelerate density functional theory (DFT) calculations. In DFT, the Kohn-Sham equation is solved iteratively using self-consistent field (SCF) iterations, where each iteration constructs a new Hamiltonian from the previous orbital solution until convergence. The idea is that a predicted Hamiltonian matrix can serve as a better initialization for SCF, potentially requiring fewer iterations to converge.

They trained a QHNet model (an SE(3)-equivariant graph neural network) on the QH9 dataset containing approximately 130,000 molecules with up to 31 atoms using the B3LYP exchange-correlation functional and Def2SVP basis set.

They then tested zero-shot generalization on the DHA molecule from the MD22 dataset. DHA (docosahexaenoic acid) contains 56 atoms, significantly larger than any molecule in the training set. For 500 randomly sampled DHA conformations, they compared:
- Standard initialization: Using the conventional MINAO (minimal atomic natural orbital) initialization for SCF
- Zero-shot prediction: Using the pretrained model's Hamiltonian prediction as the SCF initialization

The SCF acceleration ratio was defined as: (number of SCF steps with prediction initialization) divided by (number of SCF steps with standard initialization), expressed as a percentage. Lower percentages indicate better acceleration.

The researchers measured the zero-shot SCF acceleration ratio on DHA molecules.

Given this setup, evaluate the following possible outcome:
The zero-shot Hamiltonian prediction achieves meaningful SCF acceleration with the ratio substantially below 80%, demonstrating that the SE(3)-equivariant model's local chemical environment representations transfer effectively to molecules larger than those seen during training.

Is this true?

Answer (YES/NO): NO